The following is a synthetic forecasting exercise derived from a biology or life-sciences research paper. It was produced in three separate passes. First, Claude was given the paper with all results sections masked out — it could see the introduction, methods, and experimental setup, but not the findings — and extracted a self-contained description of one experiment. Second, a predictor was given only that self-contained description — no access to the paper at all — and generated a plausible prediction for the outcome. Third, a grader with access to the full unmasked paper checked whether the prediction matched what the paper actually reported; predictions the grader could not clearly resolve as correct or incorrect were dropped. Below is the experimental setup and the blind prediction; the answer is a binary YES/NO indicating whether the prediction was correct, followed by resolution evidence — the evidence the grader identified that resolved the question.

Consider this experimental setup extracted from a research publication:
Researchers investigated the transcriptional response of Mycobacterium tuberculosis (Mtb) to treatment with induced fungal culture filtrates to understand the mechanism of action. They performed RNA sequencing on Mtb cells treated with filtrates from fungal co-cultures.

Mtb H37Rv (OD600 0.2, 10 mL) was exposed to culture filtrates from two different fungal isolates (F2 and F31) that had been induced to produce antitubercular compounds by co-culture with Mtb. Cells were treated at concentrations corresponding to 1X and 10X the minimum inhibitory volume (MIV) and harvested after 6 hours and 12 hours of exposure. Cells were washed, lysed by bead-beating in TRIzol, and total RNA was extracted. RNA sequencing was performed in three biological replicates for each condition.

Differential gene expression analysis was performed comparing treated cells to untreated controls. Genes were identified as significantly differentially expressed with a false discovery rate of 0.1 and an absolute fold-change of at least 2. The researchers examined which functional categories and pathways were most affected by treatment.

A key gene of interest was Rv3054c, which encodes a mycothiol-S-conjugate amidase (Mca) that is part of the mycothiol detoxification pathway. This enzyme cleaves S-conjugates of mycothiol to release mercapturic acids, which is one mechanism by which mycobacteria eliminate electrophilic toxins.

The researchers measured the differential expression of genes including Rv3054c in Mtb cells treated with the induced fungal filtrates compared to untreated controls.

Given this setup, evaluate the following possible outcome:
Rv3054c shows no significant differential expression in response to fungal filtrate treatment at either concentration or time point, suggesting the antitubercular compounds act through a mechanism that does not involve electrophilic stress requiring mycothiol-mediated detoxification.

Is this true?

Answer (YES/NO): NO